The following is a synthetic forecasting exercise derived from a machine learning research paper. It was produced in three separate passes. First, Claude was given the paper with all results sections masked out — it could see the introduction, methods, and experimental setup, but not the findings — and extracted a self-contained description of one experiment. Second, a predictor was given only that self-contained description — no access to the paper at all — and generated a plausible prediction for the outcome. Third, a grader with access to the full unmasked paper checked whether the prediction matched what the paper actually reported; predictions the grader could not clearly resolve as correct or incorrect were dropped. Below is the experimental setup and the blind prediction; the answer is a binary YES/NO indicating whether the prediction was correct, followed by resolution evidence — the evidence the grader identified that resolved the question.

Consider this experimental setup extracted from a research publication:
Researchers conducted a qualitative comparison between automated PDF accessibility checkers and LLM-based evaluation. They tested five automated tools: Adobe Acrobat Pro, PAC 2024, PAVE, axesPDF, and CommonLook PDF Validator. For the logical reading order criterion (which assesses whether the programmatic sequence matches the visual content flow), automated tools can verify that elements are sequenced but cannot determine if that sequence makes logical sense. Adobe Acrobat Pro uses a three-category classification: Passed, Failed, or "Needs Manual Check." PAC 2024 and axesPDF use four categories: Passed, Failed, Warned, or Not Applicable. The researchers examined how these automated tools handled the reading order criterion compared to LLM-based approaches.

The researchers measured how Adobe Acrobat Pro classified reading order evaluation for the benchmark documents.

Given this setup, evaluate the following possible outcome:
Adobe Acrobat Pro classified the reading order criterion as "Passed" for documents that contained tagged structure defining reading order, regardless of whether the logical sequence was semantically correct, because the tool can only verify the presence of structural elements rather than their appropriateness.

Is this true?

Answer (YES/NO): NO